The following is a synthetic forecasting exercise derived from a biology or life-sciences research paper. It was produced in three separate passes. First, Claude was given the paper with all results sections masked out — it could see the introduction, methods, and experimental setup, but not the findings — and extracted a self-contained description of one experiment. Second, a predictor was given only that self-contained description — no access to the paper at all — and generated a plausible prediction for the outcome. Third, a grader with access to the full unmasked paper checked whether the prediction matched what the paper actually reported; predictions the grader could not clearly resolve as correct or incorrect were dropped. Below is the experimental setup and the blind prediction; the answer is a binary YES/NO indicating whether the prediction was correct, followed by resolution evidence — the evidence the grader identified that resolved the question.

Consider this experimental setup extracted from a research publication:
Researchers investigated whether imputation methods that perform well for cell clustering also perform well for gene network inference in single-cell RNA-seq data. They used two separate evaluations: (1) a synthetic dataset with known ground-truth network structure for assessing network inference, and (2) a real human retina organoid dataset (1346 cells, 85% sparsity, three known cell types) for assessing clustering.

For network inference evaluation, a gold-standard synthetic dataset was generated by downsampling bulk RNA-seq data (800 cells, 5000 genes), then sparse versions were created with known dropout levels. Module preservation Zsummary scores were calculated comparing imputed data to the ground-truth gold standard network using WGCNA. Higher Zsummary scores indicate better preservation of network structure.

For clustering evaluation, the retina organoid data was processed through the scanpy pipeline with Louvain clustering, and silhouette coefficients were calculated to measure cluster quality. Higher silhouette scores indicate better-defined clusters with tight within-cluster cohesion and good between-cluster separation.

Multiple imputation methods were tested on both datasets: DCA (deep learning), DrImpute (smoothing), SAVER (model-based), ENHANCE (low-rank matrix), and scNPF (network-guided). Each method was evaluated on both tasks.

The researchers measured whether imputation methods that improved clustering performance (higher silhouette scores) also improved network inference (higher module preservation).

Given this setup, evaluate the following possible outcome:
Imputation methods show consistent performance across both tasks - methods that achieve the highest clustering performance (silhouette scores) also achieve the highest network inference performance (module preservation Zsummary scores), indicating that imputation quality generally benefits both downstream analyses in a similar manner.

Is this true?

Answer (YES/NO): NO